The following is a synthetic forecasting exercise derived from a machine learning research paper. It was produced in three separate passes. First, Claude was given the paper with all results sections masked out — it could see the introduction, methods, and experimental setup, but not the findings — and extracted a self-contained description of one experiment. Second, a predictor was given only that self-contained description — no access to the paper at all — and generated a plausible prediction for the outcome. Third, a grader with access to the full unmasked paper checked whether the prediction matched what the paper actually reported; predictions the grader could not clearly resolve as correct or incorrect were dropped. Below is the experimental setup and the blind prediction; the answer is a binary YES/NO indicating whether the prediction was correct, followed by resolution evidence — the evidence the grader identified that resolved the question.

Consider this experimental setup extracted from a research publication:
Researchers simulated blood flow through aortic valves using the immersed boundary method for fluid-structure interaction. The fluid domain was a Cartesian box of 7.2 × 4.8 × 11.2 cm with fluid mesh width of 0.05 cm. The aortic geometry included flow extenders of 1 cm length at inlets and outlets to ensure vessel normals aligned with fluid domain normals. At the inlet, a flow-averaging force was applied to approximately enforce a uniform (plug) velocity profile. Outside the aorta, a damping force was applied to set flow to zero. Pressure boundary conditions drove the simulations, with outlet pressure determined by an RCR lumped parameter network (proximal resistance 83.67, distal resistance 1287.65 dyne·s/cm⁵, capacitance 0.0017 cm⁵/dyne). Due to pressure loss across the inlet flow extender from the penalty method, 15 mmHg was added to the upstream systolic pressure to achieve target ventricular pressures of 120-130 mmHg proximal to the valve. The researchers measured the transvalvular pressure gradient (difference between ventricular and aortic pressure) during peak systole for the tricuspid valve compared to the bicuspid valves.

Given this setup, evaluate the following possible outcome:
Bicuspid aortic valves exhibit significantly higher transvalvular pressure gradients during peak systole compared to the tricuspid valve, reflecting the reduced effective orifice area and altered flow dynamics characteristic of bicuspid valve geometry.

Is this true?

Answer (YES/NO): YES